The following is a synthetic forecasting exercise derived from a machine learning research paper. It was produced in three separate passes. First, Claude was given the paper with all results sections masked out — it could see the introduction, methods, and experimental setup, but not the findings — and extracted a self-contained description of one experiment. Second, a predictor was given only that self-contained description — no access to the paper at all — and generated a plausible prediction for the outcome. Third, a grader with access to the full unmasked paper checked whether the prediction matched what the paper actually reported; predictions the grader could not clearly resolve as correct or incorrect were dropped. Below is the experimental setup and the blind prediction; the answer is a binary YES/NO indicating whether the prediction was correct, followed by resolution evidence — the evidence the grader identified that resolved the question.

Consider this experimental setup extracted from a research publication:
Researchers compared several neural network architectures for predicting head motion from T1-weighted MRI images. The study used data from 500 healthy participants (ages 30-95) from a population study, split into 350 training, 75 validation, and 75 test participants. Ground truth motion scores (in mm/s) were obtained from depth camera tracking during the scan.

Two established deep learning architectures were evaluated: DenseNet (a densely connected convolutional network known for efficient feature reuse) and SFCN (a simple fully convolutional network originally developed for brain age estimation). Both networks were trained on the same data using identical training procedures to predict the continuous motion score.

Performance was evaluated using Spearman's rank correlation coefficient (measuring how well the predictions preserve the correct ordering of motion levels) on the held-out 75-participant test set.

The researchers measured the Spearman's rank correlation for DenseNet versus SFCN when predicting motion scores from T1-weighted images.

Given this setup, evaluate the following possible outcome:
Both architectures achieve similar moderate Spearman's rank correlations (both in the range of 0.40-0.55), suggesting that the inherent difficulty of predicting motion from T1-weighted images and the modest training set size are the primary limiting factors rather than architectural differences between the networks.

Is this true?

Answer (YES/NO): YES